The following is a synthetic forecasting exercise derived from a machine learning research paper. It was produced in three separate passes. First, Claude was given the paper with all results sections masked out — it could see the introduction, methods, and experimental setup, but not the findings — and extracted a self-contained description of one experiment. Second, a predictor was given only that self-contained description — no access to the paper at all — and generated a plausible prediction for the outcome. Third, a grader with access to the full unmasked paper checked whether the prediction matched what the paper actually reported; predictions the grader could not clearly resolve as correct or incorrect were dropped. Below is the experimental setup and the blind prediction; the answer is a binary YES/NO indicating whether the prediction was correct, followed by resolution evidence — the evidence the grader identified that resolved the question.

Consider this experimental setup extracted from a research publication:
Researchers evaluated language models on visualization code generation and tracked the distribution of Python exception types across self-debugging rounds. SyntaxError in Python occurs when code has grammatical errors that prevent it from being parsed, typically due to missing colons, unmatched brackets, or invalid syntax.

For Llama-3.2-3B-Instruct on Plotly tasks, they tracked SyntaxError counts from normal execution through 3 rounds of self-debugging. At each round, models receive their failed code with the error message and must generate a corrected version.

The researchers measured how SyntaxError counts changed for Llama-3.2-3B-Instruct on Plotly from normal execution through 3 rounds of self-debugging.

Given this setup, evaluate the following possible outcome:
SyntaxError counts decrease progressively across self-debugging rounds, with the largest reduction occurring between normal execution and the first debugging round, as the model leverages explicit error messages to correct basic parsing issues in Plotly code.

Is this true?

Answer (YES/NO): NO